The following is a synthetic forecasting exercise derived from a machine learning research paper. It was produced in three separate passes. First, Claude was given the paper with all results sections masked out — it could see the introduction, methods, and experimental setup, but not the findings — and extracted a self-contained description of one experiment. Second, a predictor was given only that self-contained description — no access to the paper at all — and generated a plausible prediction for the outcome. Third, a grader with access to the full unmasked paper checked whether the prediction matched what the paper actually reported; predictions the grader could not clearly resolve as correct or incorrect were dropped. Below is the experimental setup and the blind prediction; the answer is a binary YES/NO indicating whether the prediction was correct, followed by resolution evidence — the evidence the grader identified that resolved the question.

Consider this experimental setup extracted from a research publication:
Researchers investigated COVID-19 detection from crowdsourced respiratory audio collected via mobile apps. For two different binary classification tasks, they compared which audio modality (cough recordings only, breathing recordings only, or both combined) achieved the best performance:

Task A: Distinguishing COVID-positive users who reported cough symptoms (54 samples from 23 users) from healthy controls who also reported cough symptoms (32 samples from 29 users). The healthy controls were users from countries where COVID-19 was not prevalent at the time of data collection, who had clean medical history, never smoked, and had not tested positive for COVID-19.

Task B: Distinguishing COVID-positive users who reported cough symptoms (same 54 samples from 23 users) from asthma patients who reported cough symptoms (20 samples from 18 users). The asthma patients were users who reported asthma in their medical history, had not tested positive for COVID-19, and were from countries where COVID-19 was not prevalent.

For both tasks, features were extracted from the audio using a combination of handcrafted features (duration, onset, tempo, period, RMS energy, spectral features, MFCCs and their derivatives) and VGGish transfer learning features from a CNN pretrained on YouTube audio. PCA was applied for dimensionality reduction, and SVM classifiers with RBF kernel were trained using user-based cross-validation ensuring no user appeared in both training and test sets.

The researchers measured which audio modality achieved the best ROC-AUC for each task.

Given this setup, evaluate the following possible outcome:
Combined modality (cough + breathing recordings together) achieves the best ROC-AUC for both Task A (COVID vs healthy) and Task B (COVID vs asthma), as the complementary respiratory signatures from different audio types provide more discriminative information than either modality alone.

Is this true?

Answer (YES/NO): NO